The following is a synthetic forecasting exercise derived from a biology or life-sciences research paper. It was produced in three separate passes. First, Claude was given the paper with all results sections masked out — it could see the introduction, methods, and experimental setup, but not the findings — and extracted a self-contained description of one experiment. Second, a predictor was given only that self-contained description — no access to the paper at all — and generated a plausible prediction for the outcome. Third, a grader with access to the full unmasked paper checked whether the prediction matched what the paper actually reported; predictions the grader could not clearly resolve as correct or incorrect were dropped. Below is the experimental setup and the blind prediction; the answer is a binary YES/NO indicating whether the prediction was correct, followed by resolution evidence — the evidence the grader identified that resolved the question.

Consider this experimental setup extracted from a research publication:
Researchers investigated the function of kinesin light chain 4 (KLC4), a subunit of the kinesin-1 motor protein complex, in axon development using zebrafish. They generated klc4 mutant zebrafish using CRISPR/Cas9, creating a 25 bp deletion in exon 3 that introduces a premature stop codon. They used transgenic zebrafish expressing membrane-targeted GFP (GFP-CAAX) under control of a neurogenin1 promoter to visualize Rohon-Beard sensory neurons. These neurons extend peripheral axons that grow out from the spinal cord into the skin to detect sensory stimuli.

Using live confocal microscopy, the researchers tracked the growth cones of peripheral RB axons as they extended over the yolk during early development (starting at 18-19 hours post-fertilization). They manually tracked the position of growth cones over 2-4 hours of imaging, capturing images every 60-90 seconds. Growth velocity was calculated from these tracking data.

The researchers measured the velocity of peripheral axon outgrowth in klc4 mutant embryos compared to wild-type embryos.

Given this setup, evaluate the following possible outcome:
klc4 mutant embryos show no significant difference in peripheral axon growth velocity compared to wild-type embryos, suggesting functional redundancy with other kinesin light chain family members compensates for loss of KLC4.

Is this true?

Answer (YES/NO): NO